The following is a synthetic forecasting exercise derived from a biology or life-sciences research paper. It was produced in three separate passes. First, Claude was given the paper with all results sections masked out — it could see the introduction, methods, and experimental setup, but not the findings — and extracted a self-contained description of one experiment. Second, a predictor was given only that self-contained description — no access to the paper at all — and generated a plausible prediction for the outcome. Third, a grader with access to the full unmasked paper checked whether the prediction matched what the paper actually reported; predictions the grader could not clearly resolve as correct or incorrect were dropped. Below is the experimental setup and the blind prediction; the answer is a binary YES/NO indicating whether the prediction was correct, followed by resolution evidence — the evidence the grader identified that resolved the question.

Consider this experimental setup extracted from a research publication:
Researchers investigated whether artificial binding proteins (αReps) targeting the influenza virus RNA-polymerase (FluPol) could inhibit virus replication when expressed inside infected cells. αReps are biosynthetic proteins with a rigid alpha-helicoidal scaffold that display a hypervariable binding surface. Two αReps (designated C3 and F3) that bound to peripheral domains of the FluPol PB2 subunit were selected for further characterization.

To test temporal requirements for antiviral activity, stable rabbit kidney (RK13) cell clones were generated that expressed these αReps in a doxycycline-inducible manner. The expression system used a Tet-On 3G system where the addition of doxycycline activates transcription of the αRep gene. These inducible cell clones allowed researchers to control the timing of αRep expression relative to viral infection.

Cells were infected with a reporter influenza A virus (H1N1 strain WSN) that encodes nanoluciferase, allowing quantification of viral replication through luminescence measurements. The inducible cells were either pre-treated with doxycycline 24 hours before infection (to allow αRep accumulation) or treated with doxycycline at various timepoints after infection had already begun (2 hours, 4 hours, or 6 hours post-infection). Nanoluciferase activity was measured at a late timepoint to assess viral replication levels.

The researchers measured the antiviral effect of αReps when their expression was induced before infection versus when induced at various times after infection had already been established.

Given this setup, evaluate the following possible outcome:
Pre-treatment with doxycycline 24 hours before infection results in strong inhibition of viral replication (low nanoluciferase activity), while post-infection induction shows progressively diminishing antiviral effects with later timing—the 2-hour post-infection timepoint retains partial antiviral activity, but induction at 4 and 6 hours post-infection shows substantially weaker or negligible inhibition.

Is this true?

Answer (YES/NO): NO